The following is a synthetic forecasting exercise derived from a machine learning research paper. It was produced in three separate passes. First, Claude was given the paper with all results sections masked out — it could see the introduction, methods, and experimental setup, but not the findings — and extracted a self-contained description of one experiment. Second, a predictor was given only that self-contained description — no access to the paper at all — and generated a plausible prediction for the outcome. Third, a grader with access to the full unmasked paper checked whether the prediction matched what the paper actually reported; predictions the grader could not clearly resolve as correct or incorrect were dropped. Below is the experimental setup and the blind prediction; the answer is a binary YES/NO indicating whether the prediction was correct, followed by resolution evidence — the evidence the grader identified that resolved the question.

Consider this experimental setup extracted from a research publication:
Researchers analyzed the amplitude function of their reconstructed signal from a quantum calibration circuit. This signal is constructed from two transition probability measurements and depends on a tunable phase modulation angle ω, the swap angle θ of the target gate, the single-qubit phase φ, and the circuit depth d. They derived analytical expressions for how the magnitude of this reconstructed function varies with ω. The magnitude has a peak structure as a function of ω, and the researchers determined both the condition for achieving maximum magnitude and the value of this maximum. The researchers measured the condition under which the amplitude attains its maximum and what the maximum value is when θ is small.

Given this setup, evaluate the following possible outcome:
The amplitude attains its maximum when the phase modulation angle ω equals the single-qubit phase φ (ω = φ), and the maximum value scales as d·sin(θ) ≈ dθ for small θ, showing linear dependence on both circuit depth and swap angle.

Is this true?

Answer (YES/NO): YES